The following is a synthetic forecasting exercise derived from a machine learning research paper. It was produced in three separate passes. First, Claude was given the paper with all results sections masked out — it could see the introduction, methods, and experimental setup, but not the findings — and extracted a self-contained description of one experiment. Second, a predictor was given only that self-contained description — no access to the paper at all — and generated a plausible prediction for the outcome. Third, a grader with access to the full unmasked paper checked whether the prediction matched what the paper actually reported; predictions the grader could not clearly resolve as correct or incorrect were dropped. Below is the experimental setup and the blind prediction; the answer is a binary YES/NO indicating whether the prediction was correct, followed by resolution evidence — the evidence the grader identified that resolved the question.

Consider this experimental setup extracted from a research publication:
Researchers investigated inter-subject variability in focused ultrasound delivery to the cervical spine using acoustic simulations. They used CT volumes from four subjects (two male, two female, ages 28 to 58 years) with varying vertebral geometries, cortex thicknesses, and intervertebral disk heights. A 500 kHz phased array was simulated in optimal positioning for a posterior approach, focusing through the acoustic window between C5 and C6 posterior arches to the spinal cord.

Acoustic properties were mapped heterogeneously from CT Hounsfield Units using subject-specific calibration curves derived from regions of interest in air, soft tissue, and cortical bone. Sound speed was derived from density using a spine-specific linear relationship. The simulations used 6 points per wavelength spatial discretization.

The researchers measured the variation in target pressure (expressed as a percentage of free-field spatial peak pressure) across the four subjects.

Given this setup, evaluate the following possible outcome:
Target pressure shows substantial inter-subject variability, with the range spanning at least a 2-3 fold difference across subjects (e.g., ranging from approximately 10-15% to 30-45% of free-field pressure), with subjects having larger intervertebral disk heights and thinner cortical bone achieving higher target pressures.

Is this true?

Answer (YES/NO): NO